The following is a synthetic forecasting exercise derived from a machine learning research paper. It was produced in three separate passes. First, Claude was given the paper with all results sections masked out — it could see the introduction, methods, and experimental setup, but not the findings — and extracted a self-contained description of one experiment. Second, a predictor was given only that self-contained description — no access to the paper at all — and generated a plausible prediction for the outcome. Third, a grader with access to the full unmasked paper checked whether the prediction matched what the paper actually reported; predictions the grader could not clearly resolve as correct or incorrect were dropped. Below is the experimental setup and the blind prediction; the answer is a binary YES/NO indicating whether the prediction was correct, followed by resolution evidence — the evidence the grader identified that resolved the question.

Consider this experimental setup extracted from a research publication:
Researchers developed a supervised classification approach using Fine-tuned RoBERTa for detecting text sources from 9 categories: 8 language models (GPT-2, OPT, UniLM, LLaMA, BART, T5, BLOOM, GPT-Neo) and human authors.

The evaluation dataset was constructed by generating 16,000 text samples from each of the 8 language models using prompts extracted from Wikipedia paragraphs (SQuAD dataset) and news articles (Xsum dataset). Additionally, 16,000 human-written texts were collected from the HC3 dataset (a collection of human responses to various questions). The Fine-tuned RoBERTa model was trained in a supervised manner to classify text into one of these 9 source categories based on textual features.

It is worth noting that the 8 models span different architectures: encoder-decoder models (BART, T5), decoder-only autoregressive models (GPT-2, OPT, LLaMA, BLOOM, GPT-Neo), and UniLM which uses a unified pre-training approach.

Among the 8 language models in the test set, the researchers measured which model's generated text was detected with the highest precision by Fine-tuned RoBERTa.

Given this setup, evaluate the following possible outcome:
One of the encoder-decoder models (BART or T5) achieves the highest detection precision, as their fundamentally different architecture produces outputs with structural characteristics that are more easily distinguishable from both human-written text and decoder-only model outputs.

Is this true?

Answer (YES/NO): YES